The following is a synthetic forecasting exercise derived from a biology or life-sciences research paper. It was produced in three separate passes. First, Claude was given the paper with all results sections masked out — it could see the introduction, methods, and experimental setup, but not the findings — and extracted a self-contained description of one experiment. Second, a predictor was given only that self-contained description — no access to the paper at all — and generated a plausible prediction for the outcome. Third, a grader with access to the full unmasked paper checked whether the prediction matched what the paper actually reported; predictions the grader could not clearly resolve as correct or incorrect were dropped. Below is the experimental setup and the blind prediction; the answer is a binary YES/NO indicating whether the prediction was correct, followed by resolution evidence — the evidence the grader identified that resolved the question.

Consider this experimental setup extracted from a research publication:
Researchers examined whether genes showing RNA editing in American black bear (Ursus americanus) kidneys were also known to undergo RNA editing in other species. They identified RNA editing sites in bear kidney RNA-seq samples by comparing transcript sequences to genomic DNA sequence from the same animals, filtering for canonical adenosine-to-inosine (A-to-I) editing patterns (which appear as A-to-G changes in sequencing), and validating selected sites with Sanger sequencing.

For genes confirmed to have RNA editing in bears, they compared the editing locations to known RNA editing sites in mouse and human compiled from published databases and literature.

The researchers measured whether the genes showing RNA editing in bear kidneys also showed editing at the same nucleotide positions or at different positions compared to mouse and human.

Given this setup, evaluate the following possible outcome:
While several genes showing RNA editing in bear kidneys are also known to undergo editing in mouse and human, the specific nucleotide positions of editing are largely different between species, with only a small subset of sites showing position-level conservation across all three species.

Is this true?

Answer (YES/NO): NO